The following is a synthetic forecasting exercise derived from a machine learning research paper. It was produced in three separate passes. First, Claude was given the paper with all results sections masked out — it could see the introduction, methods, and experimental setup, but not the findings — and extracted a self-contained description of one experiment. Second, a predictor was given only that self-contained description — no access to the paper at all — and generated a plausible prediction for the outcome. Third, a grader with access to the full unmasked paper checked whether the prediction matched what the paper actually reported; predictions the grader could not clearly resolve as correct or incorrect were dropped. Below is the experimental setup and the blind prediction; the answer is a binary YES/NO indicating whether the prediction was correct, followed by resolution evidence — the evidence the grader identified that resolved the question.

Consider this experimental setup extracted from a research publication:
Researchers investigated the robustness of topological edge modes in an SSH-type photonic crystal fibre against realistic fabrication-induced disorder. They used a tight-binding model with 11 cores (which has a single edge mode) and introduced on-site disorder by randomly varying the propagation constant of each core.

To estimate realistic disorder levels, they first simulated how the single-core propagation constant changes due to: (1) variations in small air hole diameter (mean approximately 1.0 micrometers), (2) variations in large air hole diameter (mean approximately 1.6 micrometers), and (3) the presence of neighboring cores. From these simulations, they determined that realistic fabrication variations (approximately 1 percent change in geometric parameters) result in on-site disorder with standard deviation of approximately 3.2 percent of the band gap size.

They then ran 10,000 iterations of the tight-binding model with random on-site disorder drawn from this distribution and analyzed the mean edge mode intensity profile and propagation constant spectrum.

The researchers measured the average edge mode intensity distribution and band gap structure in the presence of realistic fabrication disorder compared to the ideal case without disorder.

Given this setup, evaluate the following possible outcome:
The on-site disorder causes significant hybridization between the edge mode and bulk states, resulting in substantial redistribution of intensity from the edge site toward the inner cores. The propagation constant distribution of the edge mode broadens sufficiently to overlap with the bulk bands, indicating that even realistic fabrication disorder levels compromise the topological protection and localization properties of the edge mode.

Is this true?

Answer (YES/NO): NO